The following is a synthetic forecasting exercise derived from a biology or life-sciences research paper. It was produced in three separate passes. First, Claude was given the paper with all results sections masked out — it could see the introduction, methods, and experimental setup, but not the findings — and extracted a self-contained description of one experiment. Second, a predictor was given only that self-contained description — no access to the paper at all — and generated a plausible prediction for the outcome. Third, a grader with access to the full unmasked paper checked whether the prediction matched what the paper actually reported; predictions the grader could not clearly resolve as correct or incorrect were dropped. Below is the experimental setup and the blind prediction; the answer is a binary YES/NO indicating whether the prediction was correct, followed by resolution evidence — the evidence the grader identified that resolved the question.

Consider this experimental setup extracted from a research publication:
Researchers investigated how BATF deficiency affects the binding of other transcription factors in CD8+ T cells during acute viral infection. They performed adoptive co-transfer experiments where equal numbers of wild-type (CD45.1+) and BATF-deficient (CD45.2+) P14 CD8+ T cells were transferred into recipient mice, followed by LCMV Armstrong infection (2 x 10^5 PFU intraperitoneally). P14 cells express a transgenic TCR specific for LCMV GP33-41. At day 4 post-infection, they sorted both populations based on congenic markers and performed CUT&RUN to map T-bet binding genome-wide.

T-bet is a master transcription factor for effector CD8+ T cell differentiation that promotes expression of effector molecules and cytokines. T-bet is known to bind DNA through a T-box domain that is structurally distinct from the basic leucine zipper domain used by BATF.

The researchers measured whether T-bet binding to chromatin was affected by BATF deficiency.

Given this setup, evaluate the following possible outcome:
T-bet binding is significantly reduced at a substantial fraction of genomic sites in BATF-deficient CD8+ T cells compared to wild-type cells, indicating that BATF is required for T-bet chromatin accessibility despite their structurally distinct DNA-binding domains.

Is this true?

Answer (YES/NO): YES